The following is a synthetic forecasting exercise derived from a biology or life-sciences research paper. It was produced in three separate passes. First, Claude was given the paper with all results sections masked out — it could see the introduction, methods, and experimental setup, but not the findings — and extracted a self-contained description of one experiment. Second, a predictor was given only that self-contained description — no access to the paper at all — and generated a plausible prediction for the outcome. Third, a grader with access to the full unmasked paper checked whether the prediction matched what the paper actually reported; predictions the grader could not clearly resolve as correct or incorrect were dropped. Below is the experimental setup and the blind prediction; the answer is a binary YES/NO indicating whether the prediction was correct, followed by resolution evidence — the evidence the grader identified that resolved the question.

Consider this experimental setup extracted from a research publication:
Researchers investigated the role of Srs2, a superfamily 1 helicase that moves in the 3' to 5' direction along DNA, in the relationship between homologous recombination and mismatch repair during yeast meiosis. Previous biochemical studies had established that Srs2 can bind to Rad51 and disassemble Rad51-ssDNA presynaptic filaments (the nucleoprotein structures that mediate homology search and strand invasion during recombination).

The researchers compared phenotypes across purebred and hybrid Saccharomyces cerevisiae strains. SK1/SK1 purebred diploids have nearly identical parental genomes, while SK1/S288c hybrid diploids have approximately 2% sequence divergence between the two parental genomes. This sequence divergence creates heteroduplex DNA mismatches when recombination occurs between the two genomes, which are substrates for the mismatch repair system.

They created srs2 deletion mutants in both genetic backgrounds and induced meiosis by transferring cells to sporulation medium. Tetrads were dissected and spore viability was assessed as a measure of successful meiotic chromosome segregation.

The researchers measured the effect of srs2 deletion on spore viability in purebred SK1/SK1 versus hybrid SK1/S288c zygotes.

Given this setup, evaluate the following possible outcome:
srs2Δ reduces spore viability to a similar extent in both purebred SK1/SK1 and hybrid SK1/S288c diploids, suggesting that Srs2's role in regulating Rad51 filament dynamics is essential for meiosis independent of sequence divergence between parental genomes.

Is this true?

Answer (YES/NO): NO